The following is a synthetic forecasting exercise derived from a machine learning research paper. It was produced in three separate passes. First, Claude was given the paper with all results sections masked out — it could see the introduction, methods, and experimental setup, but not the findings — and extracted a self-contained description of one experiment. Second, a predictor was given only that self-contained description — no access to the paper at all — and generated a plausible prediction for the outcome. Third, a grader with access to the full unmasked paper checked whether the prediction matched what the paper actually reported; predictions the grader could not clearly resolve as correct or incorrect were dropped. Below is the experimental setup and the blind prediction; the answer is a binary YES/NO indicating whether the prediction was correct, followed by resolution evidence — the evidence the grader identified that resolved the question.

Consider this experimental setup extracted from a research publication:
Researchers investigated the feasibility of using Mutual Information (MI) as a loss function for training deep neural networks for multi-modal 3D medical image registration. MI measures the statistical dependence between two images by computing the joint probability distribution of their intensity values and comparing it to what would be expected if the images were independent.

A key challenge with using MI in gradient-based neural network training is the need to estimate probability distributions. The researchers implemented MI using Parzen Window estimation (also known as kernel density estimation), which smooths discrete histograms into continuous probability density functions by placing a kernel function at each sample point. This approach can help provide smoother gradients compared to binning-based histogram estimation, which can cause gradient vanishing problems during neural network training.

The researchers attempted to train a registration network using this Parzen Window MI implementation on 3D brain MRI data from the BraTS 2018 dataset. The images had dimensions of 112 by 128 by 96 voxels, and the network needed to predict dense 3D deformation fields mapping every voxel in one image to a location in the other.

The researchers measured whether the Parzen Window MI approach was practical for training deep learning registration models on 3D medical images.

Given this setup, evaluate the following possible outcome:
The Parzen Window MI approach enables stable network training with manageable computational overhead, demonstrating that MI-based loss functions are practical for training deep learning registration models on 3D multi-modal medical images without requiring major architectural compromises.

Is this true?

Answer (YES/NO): NO